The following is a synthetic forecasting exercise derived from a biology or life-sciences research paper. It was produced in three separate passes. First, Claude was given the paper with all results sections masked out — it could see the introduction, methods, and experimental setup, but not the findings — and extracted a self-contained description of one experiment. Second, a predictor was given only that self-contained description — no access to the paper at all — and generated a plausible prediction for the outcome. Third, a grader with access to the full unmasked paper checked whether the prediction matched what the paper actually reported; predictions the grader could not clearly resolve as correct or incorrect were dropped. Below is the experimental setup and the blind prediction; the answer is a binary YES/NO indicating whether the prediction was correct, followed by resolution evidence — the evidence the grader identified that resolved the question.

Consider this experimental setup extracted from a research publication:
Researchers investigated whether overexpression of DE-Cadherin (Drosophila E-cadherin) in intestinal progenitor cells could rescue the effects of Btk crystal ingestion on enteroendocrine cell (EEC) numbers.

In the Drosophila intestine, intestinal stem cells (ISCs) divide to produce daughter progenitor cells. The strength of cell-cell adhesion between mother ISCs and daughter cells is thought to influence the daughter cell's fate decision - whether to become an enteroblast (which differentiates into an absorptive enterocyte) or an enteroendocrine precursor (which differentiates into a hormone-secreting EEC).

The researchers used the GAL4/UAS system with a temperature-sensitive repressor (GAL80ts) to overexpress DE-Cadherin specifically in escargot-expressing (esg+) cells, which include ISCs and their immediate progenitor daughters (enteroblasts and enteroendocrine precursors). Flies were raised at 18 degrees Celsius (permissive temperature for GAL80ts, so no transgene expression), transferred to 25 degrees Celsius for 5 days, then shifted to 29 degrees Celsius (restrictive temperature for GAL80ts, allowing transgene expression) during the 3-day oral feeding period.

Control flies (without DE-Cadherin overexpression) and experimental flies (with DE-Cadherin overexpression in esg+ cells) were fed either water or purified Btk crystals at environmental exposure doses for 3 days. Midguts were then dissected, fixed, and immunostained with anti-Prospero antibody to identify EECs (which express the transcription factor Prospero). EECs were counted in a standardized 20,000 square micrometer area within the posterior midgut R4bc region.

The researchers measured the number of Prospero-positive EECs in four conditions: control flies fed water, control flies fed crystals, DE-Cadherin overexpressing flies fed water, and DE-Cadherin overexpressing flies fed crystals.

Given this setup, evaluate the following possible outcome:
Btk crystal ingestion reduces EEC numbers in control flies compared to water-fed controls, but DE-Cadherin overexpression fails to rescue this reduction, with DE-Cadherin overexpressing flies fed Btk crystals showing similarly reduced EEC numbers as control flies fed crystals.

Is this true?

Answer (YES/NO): NO